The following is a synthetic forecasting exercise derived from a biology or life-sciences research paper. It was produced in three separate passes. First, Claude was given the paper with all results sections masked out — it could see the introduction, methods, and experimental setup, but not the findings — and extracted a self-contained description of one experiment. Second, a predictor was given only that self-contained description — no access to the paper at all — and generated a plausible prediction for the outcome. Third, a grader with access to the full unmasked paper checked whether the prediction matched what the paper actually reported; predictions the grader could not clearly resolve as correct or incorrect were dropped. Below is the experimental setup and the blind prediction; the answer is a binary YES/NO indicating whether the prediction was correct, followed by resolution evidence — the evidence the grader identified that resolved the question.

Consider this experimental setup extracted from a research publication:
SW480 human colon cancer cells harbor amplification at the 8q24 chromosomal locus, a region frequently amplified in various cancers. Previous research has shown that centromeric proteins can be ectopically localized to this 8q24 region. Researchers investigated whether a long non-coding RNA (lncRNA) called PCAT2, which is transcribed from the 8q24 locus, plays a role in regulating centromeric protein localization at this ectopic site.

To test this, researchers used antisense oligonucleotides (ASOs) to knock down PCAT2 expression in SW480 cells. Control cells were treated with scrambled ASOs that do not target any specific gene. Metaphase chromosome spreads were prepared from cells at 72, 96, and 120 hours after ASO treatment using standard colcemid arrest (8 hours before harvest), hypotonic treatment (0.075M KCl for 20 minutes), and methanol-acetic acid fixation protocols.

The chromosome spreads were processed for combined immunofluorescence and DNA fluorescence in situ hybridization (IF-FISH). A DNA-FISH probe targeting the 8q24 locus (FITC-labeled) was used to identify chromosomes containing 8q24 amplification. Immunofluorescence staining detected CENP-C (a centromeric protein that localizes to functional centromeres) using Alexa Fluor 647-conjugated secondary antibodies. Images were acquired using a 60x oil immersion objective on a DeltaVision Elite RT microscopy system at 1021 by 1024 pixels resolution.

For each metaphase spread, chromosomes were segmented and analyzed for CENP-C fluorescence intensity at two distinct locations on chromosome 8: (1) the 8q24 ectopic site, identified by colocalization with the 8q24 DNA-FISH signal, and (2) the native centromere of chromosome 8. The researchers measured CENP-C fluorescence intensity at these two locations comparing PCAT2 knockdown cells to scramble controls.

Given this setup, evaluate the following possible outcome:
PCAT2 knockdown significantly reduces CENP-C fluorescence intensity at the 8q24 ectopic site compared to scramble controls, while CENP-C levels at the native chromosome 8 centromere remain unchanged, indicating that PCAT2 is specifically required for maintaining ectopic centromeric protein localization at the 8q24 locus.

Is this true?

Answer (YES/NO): YES